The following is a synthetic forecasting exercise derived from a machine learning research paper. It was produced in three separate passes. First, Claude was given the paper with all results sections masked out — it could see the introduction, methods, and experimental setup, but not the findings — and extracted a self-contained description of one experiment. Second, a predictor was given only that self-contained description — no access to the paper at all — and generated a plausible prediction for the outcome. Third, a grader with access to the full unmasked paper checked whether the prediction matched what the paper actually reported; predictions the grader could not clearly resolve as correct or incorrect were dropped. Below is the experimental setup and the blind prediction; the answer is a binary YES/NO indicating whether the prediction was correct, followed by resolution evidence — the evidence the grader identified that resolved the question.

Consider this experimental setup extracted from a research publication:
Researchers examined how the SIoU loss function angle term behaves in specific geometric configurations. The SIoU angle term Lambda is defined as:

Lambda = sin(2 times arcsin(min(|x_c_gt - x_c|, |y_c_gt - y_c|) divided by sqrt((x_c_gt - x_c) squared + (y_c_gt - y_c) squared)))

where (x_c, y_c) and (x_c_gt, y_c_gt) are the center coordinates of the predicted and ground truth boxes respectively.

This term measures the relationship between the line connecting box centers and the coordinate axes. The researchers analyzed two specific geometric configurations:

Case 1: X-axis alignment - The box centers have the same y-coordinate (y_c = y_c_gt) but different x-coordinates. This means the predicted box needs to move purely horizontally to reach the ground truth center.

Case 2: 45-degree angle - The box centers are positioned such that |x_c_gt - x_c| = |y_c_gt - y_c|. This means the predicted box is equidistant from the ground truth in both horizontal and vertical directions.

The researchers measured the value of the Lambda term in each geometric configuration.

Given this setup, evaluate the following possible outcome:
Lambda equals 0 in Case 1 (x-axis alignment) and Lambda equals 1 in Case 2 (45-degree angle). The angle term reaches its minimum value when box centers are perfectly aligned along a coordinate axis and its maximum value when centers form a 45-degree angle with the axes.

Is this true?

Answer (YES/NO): YES